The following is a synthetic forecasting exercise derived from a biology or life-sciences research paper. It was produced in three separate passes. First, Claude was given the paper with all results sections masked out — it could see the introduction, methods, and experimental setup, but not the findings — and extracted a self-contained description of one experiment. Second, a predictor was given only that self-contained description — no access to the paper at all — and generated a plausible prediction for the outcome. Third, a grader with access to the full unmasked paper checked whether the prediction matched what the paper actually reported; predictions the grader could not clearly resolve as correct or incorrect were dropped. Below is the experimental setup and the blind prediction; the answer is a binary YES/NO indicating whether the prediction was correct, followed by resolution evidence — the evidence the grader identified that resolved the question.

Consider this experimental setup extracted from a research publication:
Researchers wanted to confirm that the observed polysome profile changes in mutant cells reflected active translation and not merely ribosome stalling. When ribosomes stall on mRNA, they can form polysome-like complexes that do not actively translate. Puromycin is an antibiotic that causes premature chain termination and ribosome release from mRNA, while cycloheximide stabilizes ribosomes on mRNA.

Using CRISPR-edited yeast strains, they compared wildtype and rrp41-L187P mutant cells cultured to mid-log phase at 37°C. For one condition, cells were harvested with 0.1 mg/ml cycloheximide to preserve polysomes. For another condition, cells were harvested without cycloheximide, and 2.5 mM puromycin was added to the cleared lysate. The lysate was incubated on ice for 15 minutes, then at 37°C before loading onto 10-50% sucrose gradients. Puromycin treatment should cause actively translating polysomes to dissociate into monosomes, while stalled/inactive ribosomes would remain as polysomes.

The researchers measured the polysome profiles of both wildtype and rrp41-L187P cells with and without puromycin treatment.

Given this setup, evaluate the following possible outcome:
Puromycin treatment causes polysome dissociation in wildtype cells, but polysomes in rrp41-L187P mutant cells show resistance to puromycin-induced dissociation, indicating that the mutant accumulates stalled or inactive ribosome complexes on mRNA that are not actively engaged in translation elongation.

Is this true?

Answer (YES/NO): NO